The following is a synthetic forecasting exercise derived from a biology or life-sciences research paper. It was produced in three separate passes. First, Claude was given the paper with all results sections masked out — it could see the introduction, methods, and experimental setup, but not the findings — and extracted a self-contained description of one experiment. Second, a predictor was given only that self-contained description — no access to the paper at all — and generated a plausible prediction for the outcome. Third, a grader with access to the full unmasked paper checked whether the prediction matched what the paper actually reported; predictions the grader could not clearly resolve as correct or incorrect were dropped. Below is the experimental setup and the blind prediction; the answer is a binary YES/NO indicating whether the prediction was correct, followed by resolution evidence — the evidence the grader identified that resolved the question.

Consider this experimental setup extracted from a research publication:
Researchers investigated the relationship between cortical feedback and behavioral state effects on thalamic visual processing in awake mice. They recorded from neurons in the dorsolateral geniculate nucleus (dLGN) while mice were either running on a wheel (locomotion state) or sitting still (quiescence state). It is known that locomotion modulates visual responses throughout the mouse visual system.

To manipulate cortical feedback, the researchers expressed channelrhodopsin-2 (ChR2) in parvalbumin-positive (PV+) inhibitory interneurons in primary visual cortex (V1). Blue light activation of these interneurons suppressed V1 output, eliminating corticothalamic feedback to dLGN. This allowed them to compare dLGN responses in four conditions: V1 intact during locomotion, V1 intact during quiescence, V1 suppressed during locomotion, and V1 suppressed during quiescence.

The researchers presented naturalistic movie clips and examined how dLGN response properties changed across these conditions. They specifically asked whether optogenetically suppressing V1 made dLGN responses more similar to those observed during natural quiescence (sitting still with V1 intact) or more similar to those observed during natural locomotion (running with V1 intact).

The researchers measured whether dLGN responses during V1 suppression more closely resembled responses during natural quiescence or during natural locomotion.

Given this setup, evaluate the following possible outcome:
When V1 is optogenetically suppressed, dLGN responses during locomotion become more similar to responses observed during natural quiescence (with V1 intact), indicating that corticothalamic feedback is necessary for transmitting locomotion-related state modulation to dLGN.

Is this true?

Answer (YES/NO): NO